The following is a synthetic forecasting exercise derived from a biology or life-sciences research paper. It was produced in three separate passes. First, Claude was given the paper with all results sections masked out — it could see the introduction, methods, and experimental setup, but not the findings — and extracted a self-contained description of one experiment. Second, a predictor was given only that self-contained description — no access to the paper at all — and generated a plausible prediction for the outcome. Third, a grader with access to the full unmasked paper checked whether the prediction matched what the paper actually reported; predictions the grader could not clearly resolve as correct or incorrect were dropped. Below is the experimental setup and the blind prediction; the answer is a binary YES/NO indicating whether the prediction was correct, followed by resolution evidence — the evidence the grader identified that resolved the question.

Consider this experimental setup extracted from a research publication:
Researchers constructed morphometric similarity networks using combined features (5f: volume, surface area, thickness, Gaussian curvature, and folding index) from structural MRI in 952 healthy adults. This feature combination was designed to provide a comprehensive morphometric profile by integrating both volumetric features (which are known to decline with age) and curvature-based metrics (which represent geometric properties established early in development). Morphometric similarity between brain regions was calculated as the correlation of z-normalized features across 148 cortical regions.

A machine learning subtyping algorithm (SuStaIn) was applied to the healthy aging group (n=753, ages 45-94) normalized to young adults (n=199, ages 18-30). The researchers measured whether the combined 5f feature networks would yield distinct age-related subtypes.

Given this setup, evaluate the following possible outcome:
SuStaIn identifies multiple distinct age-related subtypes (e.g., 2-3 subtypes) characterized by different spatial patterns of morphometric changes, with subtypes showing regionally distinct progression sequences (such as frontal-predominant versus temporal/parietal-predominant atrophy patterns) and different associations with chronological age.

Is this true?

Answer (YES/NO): NO